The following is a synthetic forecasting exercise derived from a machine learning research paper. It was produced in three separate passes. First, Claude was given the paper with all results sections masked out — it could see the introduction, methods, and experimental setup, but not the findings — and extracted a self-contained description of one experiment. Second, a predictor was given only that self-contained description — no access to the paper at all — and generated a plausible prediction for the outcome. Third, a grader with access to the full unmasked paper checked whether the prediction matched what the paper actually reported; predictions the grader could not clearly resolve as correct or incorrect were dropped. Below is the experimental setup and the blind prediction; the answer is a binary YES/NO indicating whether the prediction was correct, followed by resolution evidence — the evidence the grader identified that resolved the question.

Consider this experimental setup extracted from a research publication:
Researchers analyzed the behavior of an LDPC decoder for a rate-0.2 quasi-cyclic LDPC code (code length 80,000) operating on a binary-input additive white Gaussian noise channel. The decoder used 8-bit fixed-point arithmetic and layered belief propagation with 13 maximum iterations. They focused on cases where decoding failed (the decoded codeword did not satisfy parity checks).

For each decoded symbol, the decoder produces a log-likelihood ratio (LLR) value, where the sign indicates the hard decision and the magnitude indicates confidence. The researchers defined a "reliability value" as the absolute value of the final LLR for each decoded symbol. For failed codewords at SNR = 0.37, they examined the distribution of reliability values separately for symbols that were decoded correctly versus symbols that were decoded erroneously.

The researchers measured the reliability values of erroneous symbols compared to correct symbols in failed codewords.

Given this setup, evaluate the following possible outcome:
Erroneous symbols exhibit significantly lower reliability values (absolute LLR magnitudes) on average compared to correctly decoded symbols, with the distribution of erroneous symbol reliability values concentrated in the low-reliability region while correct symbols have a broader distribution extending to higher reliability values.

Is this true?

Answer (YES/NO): YES